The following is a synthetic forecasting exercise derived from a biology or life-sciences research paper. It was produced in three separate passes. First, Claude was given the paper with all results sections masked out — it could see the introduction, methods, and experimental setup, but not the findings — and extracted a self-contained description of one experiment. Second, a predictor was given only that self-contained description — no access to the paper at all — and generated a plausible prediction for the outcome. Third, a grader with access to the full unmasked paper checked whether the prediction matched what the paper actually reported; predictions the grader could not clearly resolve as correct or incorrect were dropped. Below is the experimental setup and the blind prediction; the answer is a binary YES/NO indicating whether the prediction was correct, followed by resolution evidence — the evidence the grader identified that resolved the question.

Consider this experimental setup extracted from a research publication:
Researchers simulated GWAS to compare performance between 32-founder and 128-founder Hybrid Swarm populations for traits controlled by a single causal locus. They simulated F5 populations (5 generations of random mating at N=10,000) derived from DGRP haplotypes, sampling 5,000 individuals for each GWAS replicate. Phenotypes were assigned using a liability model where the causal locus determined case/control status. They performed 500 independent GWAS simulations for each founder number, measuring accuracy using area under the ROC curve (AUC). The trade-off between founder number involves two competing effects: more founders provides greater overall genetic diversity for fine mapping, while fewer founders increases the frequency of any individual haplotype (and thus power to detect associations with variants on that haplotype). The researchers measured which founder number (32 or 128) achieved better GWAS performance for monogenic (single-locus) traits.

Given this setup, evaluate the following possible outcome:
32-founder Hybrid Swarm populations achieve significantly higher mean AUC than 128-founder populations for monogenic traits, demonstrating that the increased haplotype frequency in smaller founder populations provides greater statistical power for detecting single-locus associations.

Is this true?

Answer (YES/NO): YES